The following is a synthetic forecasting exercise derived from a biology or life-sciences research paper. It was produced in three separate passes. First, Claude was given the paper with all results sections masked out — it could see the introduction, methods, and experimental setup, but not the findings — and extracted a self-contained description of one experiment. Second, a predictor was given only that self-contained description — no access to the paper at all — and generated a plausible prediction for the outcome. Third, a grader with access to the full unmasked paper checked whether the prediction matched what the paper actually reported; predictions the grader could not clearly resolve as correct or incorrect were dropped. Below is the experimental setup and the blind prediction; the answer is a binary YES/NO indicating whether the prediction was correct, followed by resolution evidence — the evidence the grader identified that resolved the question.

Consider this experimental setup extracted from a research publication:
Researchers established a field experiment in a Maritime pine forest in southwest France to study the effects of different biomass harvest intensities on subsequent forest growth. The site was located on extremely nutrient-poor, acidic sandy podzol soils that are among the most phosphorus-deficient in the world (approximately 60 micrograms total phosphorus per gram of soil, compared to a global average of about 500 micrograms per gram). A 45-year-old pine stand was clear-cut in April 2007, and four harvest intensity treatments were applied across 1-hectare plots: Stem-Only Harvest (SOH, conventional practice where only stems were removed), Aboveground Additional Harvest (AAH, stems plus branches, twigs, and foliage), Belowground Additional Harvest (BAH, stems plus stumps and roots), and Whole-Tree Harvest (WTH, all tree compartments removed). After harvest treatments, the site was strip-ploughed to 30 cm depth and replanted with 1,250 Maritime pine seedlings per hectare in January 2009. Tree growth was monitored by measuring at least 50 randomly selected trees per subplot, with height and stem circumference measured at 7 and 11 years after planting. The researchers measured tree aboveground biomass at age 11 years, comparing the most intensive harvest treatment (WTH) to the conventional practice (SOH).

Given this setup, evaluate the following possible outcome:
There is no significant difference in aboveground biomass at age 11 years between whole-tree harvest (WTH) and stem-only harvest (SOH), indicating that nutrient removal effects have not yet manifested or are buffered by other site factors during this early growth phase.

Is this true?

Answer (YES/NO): YES